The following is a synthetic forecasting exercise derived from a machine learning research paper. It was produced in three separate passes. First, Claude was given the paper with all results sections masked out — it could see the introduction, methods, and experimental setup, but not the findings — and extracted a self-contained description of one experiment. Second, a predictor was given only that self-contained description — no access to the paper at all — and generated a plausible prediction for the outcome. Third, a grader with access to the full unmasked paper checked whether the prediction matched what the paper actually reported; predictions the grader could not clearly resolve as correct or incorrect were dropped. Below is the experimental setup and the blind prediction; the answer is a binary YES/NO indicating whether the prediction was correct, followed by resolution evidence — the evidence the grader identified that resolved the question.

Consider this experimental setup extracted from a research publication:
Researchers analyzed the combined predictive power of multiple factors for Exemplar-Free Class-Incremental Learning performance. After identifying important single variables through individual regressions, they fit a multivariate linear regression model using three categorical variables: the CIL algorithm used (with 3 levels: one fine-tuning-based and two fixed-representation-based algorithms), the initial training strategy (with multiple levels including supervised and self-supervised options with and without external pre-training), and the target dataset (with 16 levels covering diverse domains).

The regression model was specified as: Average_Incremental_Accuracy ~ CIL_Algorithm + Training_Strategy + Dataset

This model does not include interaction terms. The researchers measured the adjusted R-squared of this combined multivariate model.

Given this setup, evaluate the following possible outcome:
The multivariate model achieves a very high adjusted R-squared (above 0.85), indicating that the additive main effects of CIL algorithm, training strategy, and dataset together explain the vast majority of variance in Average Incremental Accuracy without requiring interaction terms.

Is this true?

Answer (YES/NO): NO